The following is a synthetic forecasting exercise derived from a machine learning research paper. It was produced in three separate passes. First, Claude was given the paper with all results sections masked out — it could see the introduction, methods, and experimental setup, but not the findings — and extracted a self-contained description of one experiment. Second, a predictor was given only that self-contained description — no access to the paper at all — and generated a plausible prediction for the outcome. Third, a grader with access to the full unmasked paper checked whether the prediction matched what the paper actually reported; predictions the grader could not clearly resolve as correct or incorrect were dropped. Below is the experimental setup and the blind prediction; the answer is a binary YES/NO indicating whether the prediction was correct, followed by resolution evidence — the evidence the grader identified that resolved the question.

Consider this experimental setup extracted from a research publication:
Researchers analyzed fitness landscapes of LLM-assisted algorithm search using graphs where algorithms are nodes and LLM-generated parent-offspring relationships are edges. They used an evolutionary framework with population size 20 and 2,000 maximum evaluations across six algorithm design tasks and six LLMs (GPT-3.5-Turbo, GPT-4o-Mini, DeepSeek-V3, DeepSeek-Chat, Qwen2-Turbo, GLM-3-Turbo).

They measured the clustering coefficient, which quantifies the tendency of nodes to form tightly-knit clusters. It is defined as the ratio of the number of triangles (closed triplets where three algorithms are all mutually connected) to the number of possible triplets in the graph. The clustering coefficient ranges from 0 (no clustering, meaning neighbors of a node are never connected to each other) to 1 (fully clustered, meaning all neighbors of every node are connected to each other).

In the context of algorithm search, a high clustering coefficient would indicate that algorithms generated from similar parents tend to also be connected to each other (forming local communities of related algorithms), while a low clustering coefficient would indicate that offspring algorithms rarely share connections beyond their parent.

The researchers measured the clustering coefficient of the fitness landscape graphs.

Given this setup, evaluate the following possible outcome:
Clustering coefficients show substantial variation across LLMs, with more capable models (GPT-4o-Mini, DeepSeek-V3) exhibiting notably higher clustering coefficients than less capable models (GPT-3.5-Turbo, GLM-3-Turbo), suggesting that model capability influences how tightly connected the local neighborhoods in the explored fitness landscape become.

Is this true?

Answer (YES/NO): NO